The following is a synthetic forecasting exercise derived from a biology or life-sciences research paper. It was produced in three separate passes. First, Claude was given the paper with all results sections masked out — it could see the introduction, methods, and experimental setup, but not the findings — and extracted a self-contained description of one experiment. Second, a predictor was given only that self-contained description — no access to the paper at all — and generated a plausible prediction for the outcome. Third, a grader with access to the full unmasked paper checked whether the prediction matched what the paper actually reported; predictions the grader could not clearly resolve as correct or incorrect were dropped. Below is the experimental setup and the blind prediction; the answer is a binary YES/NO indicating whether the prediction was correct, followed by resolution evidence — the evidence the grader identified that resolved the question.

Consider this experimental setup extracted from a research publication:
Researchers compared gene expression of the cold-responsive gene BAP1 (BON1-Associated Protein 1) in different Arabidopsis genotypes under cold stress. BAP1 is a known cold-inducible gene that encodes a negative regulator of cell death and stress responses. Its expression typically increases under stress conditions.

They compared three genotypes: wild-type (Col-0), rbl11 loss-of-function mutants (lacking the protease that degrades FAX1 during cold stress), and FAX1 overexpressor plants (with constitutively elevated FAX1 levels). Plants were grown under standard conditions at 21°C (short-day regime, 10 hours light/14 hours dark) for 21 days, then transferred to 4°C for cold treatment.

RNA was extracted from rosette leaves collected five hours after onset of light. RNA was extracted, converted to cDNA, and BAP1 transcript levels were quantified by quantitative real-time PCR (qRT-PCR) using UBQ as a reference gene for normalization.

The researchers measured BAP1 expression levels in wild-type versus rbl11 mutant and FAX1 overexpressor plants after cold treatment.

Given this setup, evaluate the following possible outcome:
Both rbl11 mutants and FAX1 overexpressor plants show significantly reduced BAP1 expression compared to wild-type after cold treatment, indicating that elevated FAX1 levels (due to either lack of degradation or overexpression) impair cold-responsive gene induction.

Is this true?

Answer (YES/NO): NO